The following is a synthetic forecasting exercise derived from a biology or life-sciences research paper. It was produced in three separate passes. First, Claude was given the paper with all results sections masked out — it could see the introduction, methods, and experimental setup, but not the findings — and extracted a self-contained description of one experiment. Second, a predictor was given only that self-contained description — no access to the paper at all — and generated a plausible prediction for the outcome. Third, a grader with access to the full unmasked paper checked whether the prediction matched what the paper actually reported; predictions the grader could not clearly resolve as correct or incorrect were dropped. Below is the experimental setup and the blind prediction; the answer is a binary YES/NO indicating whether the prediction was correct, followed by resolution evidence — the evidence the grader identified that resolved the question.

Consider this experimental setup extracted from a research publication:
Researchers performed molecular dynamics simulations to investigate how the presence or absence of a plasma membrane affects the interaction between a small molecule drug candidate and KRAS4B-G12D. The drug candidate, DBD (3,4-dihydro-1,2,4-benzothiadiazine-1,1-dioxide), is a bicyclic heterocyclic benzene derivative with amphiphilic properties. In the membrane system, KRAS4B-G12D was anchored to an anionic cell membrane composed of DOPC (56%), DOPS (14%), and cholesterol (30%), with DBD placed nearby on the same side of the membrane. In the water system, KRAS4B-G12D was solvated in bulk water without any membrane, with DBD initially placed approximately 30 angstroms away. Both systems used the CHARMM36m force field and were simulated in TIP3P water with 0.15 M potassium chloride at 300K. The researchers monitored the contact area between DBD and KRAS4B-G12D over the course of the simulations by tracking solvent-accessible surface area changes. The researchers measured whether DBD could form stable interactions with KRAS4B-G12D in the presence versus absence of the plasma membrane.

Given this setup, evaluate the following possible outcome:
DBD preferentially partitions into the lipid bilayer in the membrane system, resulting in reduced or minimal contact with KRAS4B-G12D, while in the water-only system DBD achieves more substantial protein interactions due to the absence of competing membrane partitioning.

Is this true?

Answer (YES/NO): NO